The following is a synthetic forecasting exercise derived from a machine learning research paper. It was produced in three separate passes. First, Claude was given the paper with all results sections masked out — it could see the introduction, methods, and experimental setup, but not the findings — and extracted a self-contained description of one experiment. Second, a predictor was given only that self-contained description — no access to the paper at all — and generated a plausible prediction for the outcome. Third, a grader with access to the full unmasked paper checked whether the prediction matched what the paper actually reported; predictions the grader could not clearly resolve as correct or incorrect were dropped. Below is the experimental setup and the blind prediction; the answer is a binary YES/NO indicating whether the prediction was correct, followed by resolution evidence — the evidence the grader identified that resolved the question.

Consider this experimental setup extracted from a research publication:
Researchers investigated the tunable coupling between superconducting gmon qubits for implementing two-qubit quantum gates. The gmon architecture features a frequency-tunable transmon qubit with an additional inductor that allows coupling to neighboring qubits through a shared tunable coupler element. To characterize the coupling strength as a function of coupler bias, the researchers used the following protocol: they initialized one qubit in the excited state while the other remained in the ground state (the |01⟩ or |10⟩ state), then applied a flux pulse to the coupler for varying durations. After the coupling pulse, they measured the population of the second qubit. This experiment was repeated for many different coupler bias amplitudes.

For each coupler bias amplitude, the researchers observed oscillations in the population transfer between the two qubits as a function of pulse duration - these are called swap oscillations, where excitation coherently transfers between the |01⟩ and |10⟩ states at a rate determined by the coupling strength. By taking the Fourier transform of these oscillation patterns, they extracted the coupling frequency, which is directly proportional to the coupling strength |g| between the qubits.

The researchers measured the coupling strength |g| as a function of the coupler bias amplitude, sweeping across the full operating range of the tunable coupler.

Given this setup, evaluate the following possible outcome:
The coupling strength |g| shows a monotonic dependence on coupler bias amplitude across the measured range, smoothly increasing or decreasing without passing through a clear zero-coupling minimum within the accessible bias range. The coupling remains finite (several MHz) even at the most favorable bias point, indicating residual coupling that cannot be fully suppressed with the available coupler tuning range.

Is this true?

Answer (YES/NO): NO